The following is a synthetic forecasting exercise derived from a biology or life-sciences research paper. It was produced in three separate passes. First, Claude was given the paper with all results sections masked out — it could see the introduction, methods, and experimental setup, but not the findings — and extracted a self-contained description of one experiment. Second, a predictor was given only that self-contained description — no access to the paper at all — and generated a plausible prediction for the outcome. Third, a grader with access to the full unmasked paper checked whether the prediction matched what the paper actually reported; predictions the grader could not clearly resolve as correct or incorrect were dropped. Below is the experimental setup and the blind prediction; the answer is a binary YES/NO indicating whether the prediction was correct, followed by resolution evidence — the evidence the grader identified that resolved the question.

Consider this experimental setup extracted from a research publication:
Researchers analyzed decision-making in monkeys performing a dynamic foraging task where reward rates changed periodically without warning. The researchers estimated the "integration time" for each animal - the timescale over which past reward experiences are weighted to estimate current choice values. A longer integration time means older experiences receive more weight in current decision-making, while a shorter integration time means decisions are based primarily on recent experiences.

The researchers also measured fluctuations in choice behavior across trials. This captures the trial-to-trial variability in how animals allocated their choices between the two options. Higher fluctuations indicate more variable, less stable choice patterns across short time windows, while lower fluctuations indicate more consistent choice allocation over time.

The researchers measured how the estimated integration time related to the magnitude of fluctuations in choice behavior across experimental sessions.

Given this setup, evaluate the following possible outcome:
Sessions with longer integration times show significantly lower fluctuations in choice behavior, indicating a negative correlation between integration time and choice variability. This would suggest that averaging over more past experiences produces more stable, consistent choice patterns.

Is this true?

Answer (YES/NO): YES